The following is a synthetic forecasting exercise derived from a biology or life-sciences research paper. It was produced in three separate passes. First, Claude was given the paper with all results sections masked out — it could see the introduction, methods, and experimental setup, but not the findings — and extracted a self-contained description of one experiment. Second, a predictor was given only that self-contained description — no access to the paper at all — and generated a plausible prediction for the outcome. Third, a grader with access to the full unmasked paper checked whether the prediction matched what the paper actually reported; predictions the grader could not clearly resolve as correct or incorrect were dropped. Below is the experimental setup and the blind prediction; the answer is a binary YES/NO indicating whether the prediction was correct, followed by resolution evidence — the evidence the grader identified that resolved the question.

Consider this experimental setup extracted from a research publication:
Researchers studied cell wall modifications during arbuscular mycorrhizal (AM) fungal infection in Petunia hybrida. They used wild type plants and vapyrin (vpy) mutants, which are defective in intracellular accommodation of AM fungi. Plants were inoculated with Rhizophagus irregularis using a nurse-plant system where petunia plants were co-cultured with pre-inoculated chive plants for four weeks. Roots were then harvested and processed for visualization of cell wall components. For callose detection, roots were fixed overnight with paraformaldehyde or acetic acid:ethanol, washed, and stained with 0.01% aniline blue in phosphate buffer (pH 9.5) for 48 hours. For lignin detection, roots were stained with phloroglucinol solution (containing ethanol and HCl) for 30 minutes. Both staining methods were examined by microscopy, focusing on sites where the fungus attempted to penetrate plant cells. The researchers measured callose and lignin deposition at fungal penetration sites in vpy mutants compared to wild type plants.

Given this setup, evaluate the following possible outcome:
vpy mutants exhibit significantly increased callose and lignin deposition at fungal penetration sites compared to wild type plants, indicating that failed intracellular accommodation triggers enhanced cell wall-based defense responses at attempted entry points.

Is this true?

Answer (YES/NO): NO